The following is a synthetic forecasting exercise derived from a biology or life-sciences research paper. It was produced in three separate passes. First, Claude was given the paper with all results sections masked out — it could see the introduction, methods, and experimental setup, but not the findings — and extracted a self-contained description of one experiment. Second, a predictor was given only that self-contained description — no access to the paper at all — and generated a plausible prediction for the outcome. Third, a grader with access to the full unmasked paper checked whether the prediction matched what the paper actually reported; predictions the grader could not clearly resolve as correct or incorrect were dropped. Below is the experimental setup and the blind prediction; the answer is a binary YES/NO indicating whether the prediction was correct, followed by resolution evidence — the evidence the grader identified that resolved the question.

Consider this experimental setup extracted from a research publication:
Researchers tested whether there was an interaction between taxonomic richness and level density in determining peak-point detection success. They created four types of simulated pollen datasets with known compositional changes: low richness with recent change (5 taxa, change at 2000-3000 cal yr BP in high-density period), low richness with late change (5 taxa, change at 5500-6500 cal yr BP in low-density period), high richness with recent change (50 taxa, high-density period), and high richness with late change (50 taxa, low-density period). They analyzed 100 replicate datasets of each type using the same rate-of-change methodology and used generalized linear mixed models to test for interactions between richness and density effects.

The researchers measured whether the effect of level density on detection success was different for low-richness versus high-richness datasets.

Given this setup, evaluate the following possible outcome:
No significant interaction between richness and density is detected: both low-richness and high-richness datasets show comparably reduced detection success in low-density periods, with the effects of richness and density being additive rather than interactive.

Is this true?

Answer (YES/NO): NO